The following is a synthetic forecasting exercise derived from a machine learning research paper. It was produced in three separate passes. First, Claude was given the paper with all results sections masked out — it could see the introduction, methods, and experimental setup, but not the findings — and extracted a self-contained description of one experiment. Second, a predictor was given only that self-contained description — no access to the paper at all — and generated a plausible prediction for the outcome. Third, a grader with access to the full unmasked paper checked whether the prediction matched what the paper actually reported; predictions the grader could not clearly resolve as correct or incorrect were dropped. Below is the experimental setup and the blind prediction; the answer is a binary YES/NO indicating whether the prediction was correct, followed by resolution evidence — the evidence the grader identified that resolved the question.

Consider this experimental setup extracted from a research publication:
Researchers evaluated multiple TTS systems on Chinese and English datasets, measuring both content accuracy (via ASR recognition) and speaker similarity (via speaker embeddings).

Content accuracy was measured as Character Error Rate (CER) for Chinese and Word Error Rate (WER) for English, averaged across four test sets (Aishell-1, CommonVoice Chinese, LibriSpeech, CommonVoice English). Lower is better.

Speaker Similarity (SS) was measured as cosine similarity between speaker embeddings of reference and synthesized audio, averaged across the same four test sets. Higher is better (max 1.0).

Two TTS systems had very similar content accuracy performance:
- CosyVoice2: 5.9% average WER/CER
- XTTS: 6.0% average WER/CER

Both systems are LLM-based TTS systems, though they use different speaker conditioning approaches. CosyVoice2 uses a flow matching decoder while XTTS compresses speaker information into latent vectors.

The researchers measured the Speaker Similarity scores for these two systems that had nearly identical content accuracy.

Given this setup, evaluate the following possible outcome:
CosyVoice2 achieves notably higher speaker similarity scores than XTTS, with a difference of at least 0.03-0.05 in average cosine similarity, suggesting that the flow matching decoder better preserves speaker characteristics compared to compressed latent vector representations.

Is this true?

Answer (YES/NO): YES